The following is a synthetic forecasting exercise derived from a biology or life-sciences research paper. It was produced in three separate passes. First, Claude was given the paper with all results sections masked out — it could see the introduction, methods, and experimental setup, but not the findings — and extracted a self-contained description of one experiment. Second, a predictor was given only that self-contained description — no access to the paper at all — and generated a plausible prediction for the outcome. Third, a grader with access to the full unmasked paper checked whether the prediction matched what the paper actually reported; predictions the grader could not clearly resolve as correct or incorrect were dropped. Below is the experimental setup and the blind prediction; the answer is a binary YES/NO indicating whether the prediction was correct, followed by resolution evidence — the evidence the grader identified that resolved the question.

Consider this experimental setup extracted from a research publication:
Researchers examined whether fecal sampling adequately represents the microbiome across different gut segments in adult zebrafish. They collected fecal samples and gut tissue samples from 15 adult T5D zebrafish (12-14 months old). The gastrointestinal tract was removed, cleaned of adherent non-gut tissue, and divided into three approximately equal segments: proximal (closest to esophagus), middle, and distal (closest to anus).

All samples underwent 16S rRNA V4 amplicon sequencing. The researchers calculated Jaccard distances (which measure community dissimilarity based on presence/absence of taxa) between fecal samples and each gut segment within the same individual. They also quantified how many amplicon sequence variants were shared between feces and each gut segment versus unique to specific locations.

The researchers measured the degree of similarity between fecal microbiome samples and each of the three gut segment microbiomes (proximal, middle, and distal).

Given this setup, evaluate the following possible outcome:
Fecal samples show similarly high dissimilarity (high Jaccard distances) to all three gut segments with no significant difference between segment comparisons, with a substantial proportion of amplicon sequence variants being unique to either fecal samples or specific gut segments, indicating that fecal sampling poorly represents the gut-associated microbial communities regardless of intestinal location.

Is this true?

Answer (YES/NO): NO